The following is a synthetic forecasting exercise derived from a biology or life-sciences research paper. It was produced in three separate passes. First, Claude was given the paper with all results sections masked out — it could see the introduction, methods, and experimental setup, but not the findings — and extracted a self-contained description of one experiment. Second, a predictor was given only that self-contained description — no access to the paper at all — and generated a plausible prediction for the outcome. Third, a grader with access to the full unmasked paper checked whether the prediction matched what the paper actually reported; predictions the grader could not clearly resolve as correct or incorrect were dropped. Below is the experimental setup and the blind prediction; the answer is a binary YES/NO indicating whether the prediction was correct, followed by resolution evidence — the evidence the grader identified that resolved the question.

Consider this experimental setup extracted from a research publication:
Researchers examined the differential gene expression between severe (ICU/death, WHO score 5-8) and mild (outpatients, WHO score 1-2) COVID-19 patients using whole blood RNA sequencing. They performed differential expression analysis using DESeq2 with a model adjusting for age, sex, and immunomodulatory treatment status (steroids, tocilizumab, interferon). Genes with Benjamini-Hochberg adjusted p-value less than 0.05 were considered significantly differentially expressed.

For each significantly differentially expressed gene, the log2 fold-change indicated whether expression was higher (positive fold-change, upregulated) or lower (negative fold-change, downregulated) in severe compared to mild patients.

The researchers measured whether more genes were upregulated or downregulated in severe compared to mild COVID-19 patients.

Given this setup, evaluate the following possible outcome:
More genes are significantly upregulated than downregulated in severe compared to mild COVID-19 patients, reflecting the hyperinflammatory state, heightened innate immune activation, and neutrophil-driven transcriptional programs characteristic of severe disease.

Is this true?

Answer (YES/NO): NO